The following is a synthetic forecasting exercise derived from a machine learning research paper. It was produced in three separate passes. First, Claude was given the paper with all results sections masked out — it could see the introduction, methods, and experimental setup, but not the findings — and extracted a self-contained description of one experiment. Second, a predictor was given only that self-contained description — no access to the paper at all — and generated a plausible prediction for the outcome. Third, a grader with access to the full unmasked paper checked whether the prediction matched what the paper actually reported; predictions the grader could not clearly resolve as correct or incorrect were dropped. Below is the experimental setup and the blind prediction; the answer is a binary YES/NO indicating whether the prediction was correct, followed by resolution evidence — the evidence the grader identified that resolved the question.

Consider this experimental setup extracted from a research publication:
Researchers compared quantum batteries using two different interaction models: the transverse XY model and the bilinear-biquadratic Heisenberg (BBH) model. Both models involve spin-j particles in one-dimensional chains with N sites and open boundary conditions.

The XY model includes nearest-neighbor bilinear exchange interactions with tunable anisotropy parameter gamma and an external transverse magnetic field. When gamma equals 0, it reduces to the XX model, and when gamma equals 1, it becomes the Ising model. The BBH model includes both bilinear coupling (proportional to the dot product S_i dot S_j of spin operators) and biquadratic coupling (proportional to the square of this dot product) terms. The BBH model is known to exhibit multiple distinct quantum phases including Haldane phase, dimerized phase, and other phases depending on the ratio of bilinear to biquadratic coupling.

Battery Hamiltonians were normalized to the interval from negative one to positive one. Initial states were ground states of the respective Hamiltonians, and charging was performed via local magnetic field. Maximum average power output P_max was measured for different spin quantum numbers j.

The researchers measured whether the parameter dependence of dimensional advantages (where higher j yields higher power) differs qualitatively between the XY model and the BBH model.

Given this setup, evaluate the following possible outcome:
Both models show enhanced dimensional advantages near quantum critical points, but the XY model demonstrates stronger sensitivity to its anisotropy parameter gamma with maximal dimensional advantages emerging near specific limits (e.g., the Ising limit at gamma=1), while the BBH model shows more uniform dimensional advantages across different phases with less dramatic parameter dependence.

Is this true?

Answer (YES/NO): NO